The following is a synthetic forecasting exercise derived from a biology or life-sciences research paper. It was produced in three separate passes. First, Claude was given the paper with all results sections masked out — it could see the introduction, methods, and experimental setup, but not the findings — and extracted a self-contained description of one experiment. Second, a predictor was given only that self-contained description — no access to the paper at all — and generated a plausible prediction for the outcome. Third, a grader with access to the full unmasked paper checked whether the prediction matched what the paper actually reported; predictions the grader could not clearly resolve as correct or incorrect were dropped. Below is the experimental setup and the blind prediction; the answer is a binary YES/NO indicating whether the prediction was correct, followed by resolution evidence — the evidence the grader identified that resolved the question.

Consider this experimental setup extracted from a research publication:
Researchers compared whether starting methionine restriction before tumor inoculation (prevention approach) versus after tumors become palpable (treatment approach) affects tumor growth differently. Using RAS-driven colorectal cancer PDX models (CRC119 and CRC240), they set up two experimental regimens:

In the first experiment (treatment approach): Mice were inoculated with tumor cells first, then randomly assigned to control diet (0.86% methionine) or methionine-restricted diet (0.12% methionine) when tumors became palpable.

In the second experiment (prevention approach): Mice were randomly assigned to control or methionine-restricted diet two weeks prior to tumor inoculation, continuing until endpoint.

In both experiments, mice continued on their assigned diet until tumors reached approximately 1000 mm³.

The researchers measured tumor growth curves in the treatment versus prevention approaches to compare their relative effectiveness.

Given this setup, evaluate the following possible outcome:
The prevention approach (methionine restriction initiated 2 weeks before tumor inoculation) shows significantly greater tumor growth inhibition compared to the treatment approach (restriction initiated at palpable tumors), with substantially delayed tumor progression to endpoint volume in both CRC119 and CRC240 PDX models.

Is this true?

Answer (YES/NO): YES